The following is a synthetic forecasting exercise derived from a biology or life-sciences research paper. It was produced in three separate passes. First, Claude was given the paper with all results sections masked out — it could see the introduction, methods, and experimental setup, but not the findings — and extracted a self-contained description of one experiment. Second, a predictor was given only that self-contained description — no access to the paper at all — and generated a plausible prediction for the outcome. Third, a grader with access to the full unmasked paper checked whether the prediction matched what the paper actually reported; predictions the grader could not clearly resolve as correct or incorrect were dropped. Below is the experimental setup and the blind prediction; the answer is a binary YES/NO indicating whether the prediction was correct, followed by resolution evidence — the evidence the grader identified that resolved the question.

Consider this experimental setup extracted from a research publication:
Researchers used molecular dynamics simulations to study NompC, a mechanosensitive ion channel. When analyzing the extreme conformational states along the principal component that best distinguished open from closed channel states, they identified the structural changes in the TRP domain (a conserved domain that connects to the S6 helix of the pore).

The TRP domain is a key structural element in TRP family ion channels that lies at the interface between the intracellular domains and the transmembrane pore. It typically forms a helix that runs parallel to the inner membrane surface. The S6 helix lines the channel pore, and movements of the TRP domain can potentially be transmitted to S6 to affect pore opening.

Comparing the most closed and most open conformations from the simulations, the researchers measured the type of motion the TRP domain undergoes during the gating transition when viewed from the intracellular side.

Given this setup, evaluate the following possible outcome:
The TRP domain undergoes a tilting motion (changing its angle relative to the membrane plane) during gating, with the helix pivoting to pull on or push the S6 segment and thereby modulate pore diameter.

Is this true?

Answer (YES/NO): NO